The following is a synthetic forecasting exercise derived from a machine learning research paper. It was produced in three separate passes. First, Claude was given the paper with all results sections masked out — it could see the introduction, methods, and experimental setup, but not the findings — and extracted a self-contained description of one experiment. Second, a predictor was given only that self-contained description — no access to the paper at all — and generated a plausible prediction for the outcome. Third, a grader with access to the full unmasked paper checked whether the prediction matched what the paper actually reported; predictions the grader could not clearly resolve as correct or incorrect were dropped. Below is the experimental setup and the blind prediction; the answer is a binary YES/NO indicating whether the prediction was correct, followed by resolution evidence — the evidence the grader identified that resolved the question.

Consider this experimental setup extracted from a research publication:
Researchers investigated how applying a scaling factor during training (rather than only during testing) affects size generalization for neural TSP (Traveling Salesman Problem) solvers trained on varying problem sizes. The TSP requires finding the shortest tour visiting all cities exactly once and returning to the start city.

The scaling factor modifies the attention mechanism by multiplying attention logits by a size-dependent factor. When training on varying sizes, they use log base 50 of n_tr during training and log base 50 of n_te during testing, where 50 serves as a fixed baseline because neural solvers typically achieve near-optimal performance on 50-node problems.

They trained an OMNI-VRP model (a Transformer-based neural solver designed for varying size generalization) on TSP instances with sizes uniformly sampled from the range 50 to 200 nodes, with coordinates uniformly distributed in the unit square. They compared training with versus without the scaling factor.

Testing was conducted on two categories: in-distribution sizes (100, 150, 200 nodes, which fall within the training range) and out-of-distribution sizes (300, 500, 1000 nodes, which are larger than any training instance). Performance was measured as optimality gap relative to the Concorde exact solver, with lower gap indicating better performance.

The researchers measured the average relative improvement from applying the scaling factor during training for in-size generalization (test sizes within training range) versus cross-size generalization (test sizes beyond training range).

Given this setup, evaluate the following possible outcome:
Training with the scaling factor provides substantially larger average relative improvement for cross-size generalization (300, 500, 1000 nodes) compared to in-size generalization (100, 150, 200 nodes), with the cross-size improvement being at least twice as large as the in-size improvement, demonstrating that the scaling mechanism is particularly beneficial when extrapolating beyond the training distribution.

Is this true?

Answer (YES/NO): NO